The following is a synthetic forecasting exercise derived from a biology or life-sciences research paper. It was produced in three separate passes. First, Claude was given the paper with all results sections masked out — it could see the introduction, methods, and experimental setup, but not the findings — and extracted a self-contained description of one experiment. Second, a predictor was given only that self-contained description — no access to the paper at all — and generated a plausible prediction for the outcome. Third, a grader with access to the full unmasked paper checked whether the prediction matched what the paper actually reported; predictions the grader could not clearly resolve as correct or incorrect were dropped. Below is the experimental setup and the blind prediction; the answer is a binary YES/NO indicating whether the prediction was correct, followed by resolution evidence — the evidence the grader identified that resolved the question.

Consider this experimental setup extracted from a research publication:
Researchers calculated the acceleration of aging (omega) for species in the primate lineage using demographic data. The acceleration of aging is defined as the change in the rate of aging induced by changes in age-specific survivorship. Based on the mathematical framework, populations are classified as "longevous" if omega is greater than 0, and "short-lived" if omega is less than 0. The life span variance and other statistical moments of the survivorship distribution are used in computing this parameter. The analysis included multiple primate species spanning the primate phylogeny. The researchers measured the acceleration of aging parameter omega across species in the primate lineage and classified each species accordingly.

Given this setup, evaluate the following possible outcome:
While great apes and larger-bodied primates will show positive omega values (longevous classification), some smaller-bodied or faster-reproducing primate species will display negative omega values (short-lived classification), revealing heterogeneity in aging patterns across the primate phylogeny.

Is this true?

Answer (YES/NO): NO